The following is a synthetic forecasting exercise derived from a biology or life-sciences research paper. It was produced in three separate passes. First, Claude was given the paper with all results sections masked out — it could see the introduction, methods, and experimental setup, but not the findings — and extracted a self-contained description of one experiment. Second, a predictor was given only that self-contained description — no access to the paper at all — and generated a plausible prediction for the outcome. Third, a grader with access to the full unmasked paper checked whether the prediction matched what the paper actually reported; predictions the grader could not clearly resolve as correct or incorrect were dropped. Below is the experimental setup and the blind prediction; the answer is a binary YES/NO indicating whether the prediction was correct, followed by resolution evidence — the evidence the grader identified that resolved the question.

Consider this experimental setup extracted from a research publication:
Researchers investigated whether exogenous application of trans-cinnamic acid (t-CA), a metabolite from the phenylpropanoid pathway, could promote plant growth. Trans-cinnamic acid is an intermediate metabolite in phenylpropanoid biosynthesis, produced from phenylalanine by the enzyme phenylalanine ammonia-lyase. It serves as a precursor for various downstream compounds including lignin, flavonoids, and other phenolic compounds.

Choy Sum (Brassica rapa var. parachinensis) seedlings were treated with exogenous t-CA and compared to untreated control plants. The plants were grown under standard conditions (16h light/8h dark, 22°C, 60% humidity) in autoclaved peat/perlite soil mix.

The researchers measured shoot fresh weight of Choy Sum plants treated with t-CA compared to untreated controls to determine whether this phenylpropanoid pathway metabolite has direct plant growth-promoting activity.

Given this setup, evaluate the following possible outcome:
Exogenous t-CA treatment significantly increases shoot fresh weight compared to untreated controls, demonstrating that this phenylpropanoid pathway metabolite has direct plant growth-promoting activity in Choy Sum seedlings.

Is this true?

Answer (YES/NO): YES